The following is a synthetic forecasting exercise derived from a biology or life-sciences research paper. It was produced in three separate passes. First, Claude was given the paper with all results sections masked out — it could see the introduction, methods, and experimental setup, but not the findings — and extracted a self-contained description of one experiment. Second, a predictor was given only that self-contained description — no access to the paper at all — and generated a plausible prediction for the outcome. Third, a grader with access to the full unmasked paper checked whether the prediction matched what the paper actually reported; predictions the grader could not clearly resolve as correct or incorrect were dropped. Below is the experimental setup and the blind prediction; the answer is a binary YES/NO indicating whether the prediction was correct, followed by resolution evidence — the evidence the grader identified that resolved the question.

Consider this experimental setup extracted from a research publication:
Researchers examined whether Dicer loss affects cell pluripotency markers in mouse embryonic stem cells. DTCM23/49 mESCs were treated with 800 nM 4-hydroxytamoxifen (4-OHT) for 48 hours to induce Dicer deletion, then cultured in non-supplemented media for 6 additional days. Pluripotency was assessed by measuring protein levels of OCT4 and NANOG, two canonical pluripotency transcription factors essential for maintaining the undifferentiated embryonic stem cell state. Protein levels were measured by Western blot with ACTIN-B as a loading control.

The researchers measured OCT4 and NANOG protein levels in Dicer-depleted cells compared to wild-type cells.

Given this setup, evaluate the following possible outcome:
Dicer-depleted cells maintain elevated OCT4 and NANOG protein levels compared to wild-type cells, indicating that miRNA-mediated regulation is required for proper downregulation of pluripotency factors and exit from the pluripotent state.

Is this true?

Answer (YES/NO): NO